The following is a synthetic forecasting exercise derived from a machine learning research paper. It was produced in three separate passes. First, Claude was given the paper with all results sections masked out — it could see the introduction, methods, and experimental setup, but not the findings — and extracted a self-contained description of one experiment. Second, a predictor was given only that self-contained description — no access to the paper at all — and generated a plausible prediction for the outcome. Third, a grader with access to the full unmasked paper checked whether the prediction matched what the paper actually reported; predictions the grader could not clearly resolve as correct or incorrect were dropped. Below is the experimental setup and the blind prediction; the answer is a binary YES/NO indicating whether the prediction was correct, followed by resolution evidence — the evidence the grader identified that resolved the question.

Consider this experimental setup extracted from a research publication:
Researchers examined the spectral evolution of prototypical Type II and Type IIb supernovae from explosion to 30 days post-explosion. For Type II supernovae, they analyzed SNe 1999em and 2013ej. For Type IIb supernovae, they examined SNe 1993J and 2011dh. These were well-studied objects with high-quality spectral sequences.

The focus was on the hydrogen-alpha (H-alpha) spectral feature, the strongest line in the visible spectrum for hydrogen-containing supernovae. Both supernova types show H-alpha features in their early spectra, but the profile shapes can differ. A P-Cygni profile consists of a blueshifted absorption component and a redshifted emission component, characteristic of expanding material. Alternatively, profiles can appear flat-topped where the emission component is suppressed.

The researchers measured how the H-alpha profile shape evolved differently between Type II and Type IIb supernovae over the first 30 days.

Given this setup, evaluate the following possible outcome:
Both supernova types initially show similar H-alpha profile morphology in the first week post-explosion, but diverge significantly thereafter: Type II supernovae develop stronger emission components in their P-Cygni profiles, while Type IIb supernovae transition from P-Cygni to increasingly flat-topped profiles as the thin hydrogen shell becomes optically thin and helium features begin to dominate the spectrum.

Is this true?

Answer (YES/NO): YES